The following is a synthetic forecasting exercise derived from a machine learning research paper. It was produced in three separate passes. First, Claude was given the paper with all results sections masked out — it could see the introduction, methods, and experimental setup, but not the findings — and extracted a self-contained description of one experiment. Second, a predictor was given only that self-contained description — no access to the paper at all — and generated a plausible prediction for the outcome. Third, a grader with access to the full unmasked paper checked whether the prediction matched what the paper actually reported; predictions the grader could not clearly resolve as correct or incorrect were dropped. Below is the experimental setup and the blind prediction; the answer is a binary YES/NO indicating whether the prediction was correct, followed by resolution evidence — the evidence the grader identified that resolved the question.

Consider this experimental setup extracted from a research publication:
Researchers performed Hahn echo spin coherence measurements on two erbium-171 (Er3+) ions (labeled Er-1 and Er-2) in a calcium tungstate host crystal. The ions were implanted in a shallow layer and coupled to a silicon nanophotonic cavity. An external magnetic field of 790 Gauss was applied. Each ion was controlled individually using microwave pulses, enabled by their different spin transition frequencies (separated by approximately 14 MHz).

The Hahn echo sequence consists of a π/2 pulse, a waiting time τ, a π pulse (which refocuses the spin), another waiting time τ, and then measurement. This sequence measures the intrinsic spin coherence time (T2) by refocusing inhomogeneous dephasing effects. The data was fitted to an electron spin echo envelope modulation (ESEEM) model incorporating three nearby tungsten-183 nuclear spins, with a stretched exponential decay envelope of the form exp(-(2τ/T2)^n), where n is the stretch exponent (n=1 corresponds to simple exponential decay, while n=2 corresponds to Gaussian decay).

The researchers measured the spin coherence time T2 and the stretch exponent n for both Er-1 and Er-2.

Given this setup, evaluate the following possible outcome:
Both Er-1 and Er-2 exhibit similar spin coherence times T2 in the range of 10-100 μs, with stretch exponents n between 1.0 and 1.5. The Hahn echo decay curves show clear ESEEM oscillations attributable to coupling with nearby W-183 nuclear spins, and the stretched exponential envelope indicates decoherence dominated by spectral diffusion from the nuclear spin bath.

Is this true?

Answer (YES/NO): NO